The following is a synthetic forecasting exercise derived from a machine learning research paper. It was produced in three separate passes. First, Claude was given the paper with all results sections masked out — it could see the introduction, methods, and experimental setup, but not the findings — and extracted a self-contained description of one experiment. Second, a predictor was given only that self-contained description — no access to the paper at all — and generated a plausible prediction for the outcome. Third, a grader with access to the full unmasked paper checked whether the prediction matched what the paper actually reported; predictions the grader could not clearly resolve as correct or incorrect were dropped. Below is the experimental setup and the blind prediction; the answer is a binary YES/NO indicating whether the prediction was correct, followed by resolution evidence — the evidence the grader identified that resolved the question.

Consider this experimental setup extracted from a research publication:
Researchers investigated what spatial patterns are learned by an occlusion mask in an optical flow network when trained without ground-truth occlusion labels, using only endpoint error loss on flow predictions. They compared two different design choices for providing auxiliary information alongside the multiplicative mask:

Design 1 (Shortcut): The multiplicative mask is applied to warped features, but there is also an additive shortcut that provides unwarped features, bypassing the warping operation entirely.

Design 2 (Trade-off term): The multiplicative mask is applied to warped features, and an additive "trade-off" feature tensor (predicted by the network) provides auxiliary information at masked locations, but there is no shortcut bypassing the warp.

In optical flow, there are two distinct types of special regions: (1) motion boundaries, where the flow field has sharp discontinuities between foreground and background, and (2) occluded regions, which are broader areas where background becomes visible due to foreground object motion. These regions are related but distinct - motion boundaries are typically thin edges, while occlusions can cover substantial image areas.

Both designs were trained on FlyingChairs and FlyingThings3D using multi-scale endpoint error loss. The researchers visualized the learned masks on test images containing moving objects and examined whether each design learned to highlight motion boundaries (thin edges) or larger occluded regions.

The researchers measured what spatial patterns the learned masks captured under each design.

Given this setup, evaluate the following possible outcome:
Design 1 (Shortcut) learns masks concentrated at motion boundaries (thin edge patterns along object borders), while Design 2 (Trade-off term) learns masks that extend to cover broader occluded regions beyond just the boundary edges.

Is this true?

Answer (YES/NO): YES